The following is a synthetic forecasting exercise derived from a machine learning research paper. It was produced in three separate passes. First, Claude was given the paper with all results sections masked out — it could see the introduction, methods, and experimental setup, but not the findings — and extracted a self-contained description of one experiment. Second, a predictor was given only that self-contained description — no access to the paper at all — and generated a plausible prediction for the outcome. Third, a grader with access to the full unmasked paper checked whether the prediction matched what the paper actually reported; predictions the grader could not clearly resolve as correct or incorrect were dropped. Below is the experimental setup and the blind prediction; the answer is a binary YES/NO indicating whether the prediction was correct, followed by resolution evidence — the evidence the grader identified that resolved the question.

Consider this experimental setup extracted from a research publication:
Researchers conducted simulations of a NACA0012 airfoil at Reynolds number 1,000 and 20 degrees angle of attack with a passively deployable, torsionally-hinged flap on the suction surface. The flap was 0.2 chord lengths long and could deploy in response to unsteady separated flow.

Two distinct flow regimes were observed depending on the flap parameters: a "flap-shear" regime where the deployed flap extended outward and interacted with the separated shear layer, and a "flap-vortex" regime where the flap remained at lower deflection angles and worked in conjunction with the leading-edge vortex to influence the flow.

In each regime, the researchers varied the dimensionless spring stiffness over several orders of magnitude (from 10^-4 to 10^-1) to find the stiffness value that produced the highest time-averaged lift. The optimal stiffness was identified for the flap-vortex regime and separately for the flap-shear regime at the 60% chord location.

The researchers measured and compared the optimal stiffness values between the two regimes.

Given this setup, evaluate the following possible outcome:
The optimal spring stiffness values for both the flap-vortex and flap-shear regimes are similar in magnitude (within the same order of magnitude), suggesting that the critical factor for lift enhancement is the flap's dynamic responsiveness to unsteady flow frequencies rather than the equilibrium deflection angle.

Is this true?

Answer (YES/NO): NO